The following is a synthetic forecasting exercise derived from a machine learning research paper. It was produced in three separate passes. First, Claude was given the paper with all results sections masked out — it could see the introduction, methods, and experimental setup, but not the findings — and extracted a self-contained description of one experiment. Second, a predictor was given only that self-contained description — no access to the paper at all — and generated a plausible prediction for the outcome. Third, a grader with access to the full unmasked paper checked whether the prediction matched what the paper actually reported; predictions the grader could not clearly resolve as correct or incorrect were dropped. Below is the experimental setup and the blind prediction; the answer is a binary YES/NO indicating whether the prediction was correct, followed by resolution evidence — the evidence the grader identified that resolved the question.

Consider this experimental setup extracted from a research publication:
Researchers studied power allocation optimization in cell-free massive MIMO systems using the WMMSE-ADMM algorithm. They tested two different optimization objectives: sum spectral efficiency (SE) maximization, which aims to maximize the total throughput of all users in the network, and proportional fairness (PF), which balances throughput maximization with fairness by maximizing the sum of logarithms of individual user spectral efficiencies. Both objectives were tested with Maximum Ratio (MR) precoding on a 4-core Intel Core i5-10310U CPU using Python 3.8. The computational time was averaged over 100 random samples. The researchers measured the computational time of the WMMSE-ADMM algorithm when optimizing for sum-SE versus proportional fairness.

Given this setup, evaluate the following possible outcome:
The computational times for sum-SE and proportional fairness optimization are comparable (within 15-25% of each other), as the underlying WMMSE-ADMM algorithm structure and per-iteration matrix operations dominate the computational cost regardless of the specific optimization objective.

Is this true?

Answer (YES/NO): NO